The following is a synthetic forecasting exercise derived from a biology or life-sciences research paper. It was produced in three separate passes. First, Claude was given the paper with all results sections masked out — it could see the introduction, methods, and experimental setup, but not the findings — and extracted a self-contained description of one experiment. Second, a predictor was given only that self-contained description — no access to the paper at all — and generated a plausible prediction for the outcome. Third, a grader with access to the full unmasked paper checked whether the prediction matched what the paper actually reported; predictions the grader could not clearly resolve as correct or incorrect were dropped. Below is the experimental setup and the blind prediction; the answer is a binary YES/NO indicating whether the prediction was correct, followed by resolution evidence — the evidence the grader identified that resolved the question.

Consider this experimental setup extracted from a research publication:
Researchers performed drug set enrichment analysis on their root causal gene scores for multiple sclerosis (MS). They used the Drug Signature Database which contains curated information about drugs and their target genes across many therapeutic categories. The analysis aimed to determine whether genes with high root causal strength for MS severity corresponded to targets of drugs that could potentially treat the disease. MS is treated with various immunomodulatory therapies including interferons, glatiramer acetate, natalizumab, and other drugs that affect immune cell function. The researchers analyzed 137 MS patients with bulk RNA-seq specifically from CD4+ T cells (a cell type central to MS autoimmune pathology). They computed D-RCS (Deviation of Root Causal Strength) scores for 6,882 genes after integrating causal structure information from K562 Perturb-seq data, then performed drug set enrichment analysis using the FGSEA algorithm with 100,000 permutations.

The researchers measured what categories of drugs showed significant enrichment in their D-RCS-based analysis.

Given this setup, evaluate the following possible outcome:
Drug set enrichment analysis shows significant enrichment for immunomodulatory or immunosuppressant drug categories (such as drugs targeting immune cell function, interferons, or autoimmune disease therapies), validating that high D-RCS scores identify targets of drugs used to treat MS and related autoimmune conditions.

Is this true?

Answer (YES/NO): NO